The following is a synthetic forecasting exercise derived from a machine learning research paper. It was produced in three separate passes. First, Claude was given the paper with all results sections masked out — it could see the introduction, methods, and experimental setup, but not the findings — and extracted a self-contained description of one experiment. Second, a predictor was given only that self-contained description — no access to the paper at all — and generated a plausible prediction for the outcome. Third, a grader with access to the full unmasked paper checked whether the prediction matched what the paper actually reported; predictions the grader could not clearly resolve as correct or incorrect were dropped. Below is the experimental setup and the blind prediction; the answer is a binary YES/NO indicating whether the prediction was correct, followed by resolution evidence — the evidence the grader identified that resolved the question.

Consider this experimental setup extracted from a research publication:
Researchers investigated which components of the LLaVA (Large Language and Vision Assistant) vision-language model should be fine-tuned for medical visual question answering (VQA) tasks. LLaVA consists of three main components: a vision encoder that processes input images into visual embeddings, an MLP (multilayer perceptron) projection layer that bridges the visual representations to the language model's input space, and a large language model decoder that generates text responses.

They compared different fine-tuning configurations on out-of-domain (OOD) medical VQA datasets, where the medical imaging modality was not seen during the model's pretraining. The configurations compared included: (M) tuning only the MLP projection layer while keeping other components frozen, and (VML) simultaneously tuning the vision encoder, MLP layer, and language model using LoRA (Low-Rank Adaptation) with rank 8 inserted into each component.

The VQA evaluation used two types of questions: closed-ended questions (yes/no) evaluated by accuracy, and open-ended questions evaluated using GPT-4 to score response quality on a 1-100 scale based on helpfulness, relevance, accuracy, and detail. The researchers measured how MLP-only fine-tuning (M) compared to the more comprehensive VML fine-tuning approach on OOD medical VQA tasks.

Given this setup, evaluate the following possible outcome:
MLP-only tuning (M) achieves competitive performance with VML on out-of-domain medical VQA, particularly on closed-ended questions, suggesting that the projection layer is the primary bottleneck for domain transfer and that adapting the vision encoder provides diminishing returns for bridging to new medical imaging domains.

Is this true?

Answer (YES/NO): NO